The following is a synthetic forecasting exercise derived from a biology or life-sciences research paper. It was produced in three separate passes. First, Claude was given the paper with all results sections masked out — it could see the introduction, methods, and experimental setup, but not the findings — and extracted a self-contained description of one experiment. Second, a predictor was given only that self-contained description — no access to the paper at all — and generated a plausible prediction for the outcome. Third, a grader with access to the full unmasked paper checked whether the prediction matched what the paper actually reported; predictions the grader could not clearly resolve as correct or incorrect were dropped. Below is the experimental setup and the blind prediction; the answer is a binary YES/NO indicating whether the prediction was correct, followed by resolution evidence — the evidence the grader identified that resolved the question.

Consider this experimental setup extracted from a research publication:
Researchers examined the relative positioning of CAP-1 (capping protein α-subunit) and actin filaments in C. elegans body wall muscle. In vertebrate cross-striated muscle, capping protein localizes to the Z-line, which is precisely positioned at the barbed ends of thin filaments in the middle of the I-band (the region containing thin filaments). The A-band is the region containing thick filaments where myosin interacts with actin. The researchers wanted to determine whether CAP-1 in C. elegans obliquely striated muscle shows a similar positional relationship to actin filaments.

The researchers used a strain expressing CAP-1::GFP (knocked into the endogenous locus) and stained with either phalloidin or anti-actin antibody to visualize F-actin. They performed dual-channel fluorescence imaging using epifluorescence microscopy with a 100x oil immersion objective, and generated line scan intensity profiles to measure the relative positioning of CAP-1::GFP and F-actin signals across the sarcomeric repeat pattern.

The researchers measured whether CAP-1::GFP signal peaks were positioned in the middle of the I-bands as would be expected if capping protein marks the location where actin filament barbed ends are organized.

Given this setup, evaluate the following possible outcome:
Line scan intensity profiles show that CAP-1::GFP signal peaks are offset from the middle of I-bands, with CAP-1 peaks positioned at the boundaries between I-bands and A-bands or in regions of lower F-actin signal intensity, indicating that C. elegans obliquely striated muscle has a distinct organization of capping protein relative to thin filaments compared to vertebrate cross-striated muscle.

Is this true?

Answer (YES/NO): NO